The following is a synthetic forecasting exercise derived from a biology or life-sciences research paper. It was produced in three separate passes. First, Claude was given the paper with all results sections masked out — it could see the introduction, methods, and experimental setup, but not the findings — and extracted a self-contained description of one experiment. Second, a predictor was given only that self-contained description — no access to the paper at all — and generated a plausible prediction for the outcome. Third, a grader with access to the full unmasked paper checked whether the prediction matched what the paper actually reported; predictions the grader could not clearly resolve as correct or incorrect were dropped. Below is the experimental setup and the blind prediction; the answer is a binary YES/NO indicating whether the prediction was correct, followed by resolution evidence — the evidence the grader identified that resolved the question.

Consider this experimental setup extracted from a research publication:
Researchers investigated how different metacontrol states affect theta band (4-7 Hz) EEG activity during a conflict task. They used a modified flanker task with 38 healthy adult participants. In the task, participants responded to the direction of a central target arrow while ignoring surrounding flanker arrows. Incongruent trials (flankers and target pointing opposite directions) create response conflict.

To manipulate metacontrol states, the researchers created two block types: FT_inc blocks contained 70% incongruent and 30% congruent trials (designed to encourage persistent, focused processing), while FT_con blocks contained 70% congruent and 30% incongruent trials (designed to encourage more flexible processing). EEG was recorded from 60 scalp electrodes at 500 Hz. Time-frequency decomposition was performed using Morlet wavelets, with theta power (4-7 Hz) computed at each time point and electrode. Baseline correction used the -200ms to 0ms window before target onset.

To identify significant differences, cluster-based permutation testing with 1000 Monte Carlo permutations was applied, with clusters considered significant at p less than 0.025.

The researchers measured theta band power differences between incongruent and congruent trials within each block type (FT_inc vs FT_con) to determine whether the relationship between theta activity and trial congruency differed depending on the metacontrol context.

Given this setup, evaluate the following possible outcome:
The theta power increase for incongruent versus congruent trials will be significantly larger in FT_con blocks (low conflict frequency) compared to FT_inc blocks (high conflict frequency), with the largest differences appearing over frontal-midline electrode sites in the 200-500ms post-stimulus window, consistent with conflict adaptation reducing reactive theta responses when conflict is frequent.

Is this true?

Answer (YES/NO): NO